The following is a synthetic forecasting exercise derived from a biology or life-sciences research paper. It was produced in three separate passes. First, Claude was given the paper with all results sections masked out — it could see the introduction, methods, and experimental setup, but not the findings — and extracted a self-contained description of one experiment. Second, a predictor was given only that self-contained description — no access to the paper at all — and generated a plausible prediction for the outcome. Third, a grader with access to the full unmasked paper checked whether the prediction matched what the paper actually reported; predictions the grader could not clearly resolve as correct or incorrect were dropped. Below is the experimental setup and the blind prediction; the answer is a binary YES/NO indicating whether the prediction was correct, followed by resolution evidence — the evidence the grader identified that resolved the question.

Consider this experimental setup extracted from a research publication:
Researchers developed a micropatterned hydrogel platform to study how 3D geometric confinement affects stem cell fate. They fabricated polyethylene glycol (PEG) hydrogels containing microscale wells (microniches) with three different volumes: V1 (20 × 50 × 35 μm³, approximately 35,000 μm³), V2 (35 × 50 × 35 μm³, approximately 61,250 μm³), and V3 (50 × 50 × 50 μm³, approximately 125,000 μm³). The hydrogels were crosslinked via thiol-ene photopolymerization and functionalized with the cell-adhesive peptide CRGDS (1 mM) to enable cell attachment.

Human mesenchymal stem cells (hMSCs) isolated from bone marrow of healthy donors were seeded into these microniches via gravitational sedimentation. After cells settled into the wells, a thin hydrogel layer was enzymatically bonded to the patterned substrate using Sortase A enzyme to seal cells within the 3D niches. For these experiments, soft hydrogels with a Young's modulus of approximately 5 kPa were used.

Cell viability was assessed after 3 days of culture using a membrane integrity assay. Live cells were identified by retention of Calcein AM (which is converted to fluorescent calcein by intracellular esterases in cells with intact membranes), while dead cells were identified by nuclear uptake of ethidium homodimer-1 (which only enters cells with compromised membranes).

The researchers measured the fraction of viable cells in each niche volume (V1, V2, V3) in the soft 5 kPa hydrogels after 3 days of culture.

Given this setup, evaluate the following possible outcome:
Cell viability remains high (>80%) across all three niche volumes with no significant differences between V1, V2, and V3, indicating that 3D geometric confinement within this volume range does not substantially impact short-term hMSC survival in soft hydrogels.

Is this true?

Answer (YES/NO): NO